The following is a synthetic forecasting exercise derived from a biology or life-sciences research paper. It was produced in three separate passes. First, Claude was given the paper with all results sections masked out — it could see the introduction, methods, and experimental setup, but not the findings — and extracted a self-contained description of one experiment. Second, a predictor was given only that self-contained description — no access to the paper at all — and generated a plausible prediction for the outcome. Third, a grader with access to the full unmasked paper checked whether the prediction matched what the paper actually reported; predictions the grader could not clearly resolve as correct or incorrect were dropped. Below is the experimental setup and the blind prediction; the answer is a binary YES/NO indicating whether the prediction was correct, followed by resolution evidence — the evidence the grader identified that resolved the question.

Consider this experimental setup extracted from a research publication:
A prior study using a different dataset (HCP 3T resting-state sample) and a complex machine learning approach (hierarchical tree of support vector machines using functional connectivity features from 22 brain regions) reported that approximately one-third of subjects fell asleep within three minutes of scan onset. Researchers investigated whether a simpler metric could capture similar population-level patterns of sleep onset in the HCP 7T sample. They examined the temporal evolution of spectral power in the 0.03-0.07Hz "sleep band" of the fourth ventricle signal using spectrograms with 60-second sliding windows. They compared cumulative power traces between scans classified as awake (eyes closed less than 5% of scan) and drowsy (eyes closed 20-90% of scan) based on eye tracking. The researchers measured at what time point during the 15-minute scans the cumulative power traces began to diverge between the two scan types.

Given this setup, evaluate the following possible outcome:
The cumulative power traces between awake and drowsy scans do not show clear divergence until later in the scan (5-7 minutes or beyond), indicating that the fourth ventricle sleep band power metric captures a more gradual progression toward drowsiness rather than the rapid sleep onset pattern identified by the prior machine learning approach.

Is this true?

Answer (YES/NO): NO